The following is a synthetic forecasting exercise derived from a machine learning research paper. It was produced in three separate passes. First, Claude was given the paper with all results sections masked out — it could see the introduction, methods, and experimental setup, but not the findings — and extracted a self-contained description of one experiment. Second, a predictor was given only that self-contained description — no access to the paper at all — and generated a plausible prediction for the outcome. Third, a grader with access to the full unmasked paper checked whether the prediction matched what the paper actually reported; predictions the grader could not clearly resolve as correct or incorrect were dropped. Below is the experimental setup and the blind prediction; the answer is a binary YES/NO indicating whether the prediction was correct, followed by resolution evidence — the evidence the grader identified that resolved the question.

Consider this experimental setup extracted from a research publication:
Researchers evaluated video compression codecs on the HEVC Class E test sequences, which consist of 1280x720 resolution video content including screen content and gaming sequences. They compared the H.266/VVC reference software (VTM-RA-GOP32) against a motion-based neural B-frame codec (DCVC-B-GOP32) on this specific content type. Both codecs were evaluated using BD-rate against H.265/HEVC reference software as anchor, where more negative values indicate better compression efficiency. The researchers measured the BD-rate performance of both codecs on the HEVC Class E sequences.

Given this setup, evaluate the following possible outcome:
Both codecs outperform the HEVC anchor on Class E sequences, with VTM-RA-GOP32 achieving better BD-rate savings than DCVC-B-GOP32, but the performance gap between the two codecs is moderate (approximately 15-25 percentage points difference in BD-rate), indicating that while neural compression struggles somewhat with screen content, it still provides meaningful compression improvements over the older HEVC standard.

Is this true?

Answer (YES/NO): NO